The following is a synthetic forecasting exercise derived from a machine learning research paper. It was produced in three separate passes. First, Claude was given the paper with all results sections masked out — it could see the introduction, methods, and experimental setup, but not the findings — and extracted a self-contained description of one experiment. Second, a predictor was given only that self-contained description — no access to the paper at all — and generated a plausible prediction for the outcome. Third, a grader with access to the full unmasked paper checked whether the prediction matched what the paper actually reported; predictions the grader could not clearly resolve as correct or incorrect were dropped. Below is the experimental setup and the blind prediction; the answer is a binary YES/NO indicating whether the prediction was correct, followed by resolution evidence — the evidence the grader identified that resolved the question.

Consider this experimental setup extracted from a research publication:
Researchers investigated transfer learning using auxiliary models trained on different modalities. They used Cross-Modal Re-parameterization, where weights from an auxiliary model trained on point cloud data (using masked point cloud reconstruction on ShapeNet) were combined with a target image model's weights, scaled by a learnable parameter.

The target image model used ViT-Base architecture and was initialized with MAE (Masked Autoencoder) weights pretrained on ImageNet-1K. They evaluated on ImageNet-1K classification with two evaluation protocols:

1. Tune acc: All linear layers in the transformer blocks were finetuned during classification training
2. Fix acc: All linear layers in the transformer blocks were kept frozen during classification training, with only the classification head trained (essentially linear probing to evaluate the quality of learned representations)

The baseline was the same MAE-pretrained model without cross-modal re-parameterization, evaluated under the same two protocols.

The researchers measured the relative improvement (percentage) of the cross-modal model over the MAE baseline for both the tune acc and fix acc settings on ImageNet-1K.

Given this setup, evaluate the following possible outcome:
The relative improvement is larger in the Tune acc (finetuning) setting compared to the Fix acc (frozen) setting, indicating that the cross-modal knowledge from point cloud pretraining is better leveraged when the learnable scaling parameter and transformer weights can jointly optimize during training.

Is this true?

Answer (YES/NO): NO